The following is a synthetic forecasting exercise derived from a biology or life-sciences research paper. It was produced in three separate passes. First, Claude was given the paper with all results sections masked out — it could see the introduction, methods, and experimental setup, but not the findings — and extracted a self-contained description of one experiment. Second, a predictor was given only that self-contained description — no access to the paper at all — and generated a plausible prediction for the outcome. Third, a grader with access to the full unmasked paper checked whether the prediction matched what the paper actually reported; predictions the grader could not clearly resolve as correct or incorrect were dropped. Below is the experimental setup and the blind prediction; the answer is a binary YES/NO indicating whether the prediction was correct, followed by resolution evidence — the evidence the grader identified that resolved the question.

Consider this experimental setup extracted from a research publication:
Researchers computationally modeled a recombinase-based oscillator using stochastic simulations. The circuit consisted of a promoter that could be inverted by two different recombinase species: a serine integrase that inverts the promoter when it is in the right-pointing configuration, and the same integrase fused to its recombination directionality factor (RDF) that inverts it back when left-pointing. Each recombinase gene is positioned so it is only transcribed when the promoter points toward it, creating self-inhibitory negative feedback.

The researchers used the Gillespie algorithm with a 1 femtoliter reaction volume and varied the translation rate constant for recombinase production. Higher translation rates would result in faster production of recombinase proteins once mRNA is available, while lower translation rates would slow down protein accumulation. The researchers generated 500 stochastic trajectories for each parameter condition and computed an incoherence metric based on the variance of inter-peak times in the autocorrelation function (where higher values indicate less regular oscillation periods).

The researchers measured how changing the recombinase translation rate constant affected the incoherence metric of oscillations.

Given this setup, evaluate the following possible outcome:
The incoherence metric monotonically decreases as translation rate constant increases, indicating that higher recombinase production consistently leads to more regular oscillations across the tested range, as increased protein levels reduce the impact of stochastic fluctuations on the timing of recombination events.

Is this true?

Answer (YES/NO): YES